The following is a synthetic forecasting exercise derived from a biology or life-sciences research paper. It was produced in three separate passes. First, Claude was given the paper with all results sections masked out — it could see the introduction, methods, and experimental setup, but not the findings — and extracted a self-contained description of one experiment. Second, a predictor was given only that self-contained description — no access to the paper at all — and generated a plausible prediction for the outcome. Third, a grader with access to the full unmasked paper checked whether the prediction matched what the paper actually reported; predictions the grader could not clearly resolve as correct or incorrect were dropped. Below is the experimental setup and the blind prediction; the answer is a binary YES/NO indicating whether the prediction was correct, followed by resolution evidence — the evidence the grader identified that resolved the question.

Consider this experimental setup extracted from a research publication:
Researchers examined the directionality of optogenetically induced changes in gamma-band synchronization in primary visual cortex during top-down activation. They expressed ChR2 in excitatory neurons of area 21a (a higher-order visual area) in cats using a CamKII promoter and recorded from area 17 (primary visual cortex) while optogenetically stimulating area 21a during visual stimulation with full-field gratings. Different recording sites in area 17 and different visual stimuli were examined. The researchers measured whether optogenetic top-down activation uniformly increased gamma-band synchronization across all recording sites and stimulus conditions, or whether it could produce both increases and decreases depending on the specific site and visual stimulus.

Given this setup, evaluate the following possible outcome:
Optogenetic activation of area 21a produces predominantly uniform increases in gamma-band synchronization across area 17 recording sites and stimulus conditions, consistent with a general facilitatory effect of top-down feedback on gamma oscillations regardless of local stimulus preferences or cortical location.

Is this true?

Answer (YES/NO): NO